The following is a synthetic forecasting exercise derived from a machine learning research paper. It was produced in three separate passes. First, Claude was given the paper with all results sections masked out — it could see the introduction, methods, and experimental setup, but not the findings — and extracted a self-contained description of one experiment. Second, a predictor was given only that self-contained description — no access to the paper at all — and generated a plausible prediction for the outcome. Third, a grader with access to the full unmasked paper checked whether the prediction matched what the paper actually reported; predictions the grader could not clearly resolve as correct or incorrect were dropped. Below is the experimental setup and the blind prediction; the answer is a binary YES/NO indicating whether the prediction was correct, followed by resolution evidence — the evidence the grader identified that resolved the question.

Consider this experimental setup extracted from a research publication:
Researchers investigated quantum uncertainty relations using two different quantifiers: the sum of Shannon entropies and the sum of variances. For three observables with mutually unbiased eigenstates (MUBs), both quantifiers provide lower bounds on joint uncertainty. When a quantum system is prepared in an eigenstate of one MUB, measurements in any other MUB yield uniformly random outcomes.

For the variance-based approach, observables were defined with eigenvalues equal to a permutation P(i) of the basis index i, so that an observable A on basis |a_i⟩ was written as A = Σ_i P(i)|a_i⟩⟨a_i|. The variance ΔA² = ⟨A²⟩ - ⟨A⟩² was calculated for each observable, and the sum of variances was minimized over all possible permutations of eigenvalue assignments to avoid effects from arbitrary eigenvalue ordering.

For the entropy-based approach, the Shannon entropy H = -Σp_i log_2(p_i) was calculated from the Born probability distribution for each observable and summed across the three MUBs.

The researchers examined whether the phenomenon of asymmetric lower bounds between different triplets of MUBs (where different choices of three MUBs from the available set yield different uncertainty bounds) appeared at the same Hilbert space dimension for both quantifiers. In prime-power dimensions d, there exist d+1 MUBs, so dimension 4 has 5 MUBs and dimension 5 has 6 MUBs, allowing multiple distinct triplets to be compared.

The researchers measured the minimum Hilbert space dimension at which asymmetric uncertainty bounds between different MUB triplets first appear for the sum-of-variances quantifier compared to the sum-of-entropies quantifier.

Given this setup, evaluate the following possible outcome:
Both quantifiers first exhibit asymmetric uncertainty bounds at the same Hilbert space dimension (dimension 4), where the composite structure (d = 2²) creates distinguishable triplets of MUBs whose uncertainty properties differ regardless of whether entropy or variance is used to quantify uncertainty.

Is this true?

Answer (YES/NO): NO